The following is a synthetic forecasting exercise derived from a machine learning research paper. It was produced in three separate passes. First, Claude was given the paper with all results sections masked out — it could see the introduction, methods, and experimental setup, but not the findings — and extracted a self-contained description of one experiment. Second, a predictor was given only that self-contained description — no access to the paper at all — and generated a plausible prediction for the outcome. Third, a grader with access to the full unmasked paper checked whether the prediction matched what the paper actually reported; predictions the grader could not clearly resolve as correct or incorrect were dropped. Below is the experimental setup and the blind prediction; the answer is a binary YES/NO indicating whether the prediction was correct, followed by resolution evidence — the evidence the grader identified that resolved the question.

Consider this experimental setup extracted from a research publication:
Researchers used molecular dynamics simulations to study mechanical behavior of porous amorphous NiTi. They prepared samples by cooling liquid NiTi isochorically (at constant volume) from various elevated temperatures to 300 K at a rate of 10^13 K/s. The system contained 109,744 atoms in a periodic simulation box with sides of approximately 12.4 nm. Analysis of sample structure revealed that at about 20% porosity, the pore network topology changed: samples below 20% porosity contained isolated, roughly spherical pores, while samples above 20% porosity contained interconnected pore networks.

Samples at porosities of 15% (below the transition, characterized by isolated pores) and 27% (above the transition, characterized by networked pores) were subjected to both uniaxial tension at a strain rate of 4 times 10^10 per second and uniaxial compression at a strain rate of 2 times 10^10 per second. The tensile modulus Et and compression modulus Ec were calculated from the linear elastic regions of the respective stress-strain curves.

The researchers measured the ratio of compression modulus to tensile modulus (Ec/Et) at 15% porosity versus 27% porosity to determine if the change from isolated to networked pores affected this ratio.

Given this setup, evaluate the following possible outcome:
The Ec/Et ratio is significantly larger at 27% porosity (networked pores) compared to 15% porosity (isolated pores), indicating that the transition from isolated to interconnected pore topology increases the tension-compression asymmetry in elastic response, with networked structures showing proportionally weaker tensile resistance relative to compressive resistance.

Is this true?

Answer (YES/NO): YES